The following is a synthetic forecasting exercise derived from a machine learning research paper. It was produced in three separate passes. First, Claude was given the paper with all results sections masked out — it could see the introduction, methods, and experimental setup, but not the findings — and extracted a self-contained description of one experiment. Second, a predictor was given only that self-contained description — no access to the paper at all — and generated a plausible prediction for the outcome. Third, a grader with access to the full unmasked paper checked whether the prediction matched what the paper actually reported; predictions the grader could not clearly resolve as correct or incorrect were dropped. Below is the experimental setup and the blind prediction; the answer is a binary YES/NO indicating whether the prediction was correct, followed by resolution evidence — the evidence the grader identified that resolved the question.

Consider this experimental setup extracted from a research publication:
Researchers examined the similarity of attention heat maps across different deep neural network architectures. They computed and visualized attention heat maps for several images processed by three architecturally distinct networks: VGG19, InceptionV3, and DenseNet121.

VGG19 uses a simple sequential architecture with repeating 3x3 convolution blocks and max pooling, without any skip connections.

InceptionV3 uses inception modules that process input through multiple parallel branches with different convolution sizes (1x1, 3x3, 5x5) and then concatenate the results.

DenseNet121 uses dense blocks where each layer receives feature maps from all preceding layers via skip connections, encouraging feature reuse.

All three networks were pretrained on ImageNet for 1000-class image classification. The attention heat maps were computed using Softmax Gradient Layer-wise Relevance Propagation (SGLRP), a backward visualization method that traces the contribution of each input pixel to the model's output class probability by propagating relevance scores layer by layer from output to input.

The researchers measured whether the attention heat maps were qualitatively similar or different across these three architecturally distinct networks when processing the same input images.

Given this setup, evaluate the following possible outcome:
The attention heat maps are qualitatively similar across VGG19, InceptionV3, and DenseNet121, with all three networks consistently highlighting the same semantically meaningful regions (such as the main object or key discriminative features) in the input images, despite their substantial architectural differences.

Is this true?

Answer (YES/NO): YES